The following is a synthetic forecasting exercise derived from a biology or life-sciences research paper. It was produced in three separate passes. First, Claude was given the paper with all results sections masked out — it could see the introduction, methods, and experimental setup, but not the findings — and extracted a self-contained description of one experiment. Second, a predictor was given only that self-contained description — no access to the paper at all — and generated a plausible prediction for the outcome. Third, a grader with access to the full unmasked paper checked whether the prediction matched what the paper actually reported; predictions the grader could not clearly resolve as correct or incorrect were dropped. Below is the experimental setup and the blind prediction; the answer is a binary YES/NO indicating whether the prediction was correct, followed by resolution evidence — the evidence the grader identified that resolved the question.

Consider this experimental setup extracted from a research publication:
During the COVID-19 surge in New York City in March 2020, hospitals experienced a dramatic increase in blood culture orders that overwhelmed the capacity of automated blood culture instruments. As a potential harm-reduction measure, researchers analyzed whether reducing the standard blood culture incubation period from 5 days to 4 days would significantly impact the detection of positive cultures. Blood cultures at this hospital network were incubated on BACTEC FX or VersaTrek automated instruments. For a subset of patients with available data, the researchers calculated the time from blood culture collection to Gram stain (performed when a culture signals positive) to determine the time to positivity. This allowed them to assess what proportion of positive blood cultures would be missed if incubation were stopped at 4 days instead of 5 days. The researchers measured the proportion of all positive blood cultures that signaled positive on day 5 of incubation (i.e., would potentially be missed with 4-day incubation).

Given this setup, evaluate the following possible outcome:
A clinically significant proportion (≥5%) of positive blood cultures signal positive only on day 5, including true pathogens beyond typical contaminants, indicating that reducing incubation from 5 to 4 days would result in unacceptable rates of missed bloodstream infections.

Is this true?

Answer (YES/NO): NO